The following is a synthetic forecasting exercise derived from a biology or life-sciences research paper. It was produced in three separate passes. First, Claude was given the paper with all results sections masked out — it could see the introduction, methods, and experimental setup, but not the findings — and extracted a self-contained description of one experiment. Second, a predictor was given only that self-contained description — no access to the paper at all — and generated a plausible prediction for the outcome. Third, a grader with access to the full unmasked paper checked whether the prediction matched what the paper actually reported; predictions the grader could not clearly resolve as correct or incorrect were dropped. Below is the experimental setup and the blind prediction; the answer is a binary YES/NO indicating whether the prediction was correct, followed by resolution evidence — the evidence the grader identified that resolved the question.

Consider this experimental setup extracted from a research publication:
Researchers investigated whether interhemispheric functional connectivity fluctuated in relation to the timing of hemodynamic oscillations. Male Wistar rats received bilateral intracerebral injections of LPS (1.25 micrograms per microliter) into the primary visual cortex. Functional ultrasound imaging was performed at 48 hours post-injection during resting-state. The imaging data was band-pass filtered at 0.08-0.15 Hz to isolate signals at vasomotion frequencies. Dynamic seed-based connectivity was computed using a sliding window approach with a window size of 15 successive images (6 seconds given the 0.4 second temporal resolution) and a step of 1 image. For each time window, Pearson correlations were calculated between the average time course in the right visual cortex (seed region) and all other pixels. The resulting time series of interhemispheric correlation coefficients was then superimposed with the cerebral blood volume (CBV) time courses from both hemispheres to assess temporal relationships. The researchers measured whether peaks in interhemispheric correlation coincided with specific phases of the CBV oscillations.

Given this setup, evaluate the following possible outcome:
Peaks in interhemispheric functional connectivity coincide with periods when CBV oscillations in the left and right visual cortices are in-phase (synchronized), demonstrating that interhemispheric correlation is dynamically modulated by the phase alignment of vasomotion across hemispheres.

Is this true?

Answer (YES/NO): YES